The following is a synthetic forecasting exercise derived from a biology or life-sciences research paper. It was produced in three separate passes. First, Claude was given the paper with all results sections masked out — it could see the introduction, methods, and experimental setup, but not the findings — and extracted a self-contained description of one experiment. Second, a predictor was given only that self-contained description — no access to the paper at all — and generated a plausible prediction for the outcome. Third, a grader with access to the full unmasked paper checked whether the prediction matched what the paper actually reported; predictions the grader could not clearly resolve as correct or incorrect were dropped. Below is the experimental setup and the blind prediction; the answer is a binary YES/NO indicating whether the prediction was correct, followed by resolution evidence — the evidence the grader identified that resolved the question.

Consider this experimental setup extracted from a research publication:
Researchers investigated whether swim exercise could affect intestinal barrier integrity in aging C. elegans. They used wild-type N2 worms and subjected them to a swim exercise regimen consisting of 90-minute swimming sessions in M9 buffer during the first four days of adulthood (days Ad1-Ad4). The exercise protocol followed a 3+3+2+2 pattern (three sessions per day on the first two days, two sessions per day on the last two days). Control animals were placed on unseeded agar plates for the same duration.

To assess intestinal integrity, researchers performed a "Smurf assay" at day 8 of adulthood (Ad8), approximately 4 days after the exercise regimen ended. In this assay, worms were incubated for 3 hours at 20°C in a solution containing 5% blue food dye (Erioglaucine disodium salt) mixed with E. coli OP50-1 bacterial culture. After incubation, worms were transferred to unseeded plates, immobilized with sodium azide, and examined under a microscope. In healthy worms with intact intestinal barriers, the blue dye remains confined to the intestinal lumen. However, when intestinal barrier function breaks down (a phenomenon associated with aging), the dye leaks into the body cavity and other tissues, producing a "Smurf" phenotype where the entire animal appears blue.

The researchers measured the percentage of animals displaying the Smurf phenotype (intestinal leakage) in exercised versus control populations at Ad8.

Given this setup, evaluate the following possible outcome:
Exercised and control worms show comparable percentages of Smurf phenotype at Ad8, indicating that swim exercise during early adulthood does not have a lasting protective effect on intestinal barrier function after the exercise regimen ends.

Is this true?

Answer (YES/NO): YES